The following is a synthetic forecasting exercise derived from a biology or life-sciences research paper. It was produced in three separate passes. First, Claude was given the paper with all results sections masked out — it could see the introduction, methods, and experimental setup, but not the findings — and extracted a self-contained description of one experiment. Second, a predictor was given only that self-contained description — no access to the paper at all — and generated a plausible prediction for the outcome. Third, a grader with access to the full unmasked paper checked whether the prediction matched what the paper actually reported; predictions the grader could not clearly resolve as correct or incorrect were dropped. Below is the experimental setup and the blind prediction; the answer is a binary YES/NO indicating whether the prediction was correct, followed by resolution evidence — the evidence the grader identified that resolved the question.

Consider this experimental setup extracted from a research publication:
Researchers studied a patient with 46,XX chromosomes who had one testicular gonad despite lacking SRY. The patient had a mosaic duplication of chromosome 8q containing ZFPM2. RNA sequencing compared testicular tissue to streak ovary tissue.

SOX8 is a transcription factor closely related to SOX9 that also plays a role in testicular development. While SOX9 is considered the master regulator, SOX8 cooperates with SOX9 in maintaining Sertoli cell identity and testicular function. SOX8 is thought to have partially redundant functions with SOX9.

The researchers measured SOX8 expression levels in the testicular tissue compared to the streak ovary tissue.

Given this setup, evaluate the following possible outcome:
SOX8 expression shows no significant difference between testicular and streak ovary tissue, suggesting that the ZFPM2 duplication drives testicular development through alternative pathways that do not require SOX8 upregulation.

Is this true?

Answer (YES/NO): NO